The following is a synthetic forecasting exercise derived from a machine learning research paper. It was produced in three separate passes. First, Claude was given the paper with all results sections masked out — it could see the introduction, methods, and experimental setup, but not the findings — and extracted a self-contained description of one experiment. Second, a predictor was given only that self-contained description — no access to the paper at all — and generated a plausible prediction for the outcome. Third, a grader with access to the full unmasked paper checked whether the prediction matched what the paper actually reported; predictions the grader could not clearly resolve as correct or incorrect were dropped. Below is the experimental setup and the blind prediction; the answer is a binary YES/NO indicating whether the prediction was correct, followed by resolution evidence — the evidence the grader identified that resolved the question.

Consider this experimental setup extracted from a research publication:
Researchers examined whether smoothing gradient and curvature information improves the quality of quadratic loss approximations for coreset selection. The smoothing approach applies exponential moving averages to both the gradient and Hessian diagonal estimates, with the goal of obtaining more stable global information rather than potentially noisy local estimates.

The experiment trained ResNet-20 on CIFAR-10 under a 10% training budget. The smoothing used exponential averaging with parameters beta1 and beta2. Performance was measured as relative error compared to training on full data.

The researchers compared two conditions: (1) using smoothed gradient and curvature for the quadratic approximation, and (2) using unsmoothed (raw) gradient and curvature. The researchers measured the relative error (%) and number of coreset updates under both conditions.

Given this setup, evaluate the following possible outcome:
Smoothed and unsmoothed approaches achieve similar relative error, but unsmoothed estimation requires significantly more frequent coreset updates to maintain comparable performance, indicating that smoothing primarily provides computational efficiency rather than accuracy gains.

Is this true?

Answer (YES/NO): NO